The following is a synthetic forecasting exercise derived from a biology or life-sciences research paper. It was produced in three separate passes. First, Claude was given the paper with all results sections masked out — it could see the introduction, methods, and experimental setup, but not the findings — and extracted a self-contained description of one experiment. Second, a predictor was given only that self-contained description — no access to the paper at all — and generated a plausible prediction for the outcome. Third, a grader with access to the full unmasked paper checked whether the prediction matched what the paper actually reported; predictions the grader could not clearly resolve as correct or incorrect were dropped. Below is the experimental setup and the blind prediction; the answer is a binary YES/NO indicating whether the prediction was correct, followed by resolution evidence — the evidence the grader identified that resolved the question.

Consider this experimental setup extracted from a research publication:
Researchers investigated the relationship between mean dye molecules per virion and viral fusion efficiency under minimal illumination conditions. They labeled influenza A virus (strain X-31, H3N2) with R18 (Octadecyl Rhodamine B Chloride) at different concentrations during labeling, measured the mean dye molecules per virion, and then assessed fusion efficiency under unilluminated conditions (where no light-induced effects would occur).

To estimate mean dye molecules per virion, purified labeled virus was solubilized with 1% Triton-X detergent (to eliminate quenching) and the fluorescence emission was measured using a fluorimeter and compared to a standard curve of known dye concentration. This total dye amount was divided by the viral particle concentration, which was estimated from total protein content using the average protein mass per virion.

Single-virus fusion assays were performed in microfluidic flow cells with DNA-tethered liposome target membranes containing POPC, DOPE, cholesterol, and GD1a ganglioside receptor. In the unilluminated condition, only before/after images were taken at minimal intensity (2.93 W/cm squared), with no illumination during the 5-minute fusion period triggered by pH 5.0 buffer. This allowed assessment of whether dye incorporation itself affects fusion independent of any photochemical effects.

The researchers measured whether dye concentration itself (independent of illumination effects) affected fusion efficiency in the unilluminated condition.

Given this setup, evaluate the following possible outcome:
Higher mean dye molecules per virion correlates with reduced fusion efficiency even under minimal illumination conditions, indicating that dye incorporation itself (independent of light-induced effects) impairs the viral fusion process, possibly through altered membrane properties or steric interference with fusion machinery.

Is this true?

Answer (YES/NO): YES